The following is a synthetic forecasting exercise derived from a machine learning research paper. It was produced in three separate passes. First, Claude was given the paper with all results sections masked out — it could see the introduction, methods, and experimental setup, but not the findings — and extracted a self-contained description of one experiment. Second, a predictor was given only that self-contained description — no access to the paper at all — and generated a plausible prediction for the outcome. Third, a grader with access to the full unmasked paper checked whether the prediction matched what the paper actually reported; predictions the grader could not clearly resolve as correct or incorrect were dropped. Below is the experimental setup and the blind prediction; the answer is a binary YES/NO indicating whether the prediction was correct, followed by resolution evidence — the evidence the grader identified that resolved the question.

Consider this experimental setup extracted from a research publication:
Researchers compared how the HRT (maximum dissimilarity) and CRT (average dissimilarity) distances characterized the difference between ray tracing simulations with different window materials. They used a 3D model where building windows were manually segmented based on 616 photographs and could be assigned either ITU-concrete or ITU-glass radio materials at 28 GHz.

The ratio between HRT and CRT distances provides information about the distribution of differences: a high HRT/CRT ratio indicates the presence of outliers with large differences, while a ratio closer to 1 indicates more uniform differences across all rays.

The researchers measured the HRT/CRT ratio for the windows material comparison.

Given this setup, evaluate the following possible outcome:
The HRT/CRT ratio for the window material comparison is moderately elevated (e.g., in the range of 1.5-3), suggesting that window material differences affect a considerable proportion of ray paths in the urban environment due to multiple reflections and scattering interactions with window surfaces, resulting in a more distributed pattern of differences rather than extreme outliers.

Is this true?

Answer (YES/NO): NO